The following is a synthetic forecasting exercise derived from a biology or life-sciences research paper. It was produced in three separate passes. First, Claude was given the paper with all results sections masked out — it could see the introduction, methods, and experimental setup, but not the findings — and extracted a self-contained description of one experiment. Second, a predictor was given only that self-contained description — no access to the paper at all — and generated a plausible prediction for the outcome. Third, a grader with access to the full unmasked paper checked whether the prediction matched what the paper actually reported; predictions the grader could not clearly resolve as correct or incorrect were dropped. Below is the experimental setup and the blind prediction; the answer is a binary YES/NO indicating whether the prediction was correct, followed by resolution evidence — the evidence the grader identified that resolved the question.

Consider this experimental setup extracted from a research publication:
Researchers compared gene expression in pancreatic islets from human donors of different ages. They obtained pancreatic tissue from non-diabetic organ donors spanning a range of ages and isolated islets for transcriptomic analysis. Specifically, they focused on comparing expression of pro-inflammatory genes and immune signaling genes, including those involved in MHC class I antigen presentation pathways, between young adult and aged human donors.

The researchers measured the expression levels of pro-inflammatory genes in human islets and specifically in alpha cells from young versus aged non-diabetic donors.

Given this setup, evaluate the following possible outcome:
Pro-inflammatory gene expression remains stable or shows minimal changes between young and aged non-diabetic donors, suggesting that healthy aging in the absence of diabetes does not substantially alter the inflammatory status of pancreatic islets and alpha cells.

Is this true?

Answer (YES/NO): NO